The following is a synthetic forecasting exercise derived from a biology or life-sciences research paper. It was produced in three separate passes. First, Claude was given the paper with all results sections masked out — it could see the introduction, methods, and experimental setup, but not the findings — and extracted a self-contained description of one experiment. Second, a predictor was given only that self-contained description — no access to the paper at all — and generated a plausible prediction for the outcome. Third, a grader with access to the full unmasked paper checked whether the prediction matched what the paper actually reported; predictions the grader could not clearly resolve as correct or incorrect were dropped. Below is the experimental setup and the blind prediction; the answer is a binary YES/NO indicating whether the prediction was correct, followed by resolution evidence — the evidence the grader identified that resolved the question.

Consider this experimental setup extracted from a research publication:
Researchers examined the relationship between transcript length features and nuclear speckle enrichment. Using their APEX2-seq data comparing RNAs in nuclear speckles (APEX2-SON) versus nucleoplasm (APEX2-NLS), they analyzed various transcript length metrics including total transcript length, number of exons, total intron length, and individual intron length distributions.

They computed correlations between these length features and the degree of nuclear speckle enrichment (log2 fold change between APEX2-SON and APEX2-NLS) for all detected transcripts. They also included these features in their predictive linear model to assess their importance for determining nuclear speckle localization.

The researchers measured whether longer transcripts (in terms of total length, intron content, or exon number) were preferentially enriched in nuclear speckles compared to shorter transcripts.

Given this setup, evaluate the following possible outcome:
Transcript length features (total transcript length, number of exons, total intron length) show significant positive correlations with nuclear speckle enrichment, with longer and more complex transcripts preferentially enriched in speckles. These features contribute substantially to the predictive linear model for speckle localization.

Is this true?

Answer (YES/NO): NO